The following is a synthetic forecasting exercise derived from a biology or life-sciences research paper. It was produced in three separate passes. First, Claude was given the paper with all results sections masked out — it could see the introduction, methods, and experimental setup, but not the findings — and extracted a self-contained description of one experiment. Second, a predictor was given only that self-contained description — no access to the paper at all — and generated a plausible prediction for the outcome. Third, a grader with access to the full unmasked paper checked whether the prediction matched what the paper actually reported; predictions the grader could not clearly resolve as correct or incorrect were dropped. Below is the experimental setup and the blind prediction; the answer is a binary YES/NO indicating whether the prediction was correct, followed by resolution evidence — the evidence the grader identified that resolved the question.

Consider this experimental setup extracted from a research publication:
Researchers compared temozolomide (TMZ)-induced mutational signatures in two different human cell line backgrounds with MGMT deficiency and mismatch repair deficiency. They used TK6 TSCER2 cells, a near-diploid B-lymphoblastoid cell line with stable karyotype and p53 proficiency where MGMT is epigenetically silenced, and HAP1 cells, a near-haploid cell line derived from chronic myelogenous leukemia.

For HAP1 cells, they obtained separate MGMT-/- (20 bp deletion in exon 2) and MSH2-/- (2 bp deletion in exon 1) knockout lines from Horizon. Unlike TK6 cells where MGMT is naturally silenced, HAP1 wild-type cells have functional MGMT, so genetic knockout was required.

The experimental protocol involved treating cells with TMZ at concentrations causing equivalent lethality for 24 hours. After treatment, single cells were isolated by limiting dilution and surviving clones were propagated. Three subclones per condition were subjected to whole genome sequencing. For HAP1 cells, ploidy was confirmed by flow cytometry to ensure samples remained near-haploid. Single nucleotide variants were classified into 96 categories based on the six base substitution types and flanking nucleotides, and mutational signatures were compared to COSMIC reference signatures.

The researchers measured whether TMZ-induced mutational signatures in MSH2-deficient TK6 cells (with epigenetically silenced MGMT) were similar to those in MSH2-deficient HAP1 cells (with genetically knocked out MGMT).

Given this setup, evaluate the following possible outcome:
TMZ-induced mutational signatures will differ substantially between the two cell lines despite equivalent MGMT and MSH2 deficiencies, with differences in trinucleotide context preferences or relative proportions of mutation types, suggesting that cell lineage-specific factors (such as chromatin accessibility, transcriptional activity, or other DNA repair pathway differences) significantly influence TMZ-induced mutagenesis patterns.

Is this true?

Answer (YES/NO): NO